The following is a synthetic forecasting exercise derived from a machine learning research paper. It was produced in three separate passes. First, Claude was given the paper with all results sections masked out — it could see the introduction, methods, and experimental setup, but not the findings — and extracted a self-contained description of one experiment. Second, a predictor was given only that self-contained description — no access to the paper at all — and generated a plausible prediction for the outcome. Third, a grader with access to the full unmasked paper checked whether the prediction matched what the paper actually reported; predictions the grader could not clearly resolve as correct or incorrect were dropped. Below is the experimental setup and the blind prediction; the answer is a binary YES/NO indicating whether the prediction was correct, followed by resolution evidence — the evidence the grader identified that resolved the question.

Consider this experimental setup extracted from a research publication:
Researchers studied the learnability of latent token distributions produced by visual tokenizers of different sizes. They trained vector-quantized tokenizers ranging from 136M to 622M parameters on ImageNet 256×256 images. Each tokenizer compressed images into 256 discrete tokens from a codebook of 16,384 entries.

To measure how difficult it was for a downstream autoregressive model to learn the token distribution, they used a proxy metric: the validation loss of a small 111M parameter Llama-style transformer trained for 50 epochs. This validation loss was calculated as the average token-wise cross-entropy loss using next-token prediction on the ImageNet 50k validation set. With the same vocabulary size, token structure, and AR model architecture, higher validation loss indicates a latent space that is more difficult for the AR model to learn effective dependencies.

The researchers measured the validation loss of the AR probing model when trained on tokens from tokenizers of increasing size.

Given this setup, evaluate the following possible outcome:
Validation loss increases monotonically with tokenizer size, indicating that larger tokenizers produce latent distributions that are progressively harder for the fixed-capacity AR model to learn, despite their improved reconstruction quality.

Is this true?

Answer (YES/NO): YES